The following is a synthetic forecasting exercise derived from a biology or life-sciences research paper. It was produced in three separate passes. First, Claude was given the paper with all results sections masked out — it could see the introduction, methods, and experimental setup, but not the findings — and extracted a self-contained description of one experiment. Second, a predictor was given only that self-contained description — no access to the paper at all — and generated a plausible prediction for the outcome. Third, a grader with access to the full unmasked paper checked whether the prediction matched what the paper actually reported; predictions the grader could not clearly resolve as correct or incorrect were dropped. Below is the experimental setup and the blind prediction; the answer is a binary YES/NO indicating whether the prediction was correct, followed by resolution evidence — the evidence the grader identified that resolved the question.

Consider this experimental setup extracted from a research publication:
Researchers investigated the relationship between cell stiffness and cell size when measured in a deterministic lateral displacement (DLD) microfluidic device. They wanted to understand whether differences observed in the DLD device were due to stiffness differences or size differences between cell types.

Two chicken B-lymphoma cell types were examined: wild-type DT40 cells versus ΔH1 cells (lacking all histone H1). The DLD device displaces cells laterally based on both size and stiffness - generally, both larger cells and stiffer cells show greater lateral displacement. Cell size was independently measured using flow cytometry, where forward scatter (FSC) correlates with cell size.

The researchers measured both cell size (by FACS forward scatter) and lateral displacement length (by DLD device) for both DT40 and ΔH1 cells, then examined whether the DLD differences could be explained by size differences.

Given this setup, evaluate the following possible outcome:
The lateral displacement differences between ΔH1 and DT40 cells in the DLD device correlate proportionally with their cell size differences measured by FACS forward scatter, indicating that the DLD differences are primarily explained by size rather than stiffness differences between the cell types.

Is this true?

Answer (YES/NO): NO